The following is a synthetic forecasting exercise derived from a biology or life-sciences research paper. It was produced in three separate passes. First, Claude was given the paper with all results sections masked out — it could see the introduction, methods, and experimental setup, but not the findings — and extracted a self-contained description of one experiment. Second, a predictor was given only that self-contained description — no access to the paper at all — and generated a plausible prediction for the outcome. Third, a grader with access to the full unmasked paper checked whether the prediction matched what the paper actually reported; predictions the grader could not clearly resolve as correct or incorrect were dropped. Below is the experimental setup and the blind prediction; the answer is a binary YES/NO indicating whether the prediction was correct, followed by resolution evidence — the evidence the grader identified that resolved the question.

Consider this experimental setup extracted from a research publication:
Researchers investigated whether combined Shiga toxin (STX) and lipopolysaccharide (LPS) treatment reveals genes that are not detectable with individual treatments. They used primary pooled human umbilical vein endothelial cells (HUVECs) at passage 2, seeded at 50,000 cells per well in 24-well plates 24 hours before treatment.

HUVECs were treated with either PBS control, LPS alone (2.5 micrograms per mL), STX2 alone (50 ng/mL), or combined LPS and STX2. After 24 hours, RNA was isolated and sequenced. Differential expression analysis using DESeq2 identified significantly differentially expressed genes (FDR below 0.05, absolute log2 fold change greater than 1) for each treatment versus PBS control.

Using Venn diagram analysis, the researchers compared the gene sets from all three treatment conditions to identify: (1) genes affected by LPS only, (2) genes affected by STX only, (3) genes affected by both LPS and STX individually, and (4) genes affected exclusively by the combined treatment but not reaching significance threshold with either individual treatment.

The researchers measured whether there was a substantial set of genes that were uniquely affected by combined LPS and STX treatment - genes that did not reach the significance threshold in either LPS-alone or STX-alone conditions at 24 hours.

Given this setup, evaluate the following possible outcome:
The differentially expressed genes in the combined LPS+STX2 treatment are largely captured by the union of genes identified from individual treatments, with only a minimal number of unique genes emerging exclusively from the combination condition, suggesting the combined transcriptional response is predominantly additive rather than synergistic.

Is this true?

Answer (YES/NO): NO